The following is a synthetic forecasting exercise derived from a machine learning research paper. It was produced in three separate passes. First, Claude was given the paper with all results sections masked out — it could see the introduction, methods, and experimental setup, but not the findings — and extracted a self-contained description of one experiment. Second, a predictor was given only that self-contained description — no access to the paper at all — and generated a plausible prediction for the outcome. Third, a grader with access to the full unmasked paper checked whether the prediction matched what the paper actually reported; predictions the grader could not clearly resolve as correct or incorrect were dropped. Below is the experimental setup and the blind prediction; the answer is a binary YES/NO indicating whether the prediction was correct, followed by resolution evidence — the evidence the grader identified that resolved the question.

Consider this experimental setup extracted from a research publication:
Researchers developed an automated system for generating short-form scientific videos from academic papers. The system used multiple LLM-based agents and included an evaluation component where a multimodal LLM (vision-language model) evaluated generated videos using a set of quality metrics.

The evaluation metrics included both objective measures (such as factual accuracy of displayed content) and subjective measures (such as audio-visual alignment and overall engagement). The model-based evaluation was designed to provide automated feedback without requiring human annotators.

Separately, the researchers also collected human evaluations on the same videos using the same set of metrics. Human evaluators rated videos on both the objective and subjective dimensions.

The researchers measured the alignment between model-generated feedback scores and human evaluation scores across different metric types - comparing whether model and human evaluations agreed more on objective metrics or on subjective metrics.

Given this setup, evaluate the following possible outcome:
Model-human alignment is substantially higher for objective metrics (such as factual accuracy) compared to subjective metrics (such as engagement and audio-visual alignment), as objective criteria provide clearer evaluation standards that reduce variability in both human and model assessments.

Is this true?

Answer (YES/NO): YES